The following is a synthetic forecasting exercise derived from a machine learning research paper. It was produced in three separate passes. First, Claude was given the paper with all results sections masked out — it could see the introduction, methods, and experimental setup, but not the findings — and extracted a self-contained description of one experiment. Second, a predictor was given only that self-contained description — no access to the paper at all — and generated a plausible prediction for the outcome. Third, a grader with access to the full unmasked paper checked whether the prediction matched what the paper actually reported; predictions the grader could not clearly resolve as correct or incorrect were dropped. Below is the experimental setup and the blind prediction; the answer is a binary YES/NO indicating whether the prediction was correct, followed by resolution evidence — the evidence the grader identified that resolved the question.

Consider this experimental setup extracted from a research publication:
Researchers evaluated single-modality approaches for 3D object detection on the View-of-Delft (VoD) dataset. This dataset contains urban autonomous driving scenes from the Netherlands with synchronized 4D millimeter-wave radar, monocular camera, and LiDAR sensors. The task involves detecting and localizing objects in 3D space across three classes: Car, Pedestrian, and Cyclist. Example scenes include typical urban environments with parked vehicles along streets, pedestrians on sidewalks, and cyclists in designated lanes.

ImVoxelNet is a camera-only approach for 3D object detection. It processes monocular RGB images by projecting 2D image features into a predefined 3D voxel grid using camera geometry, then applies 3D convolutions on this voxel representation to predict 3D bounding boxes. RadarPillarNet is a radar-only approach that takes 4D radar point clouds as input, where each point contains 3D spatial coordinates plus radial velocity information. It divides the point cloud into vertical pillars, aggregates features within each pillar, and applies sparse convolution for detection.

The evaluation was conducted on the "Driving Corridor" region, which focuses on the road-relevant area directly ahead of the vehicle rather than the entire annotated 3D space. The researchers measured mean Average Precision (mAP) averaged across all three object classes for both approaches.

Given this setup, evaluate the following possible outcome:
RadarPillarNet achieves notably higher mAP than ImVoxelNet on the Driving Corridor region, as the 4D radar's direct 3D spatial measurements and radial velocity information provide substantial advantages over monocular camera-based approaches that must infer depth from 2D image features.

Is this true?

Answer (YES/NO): YES